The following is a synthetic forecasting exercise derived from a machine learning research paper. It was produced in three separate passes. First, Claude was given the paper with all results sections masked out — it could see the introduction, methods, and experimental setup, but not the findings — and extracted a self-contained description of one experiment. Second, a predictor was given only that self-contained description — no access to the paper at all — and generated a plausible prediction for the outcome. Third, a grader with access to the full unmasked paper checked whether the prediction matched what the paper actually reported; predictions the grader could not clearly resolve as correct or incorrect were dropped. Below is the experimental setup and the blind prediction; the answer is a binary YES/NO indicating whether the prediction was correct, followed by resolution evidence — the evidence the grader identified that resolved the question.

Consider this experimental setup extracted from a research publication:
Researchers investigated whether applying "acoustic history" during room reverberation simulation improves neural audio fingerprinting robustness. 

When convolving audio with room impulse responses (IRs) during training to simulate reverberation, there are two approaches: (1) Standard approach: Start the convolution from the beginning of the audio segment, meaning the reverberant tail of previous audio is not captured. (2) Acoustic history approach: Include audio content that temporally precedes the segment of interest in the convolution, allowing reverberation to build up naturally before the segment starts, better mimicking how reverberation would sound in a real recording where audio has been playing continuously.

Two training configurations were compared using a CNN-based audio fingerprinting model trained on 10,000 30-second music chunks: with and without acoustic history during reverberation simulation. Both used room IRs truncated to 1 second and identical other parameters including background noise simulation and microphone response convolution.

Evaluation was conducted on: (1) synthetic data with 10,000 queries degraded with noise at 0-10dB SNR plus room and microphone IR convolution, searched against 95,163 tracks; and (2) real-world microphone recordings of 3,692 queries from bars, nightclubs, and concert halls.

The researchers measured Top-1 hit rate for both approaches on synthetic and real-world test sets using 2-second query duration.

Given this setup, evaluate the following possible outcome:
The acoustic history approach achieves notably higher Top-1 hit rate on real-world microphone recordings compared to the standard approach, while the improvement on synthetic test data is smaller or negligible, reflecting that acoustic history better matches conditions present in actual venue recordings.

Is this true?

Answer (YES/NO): NO